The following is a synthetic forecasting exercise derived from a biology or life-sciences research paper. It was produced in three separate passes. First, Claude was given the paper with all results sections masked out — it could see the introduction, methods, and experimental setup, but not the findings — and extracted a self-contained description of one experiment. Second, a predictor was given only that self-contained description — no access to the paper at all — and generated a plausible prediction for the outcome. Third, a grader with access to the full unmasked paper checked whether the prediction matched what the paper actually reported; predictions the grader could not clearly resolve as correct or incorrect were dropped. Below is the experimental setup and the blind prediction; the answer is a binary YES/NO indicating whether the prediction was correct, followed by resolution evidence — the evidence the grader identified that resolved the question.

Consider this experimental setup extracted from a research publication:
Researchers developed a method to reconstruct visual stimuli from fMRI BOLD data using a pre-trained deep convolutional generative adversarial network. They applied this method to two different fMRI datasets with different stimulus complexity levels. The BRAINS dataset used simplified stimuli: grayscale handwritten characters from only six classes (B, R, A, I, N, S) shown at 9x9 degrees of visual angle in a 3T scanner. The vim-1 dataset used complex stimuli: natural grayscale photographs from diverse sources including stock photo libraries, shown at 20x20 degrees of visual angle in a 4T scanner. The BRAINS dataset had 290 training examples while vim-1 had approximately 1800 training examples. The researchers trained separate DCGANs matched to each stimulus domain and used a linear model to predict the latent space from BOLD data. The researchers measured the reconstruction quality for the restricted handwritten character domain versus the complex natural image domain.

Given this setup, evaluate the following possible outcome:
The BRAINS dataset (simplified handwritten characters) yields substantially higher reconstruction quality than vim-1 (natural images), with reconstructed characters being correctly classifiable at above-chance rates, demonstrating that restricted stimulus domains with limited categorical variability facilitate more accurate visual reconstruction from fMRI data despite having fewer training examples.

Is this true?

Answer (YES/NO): NO